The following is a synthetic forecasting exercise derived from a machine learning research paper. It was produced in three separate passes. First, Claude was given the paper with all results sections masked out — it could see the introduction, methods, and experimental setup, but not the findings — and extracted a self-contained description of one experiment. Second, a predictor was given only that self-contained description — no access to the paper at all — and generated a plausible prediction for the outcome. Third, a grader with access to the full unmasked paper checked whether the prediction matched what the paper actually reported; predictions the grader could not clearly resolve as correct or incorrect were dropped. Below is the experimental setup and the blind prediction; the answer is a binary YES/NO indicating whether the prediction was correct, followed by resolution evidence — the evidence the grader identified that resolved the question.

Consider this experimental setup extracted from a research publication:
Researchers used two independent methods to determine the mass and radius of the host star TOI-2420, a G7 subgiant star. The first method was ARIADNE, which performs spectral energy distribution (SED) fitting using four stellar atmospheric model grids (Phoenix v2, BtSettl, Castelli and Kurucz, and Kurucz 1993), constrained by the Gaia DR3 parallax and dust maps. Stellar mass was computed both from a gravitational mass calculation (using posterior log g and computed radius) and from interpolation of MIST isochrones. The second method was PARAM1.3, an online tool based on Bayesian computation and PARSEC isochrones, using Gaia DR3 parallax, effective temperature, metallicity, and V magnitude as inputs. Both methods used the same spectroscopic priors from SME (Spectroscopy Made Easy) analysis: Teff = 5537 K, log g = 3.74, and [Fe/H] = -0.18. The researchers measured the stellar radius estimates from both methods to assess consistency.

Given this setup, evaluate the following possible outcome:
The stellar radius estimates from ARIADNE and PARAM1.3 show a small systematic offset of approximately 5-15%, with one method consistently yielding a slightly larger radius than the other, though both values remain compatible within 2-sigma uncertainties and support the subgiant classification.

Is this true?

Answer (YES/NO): NO